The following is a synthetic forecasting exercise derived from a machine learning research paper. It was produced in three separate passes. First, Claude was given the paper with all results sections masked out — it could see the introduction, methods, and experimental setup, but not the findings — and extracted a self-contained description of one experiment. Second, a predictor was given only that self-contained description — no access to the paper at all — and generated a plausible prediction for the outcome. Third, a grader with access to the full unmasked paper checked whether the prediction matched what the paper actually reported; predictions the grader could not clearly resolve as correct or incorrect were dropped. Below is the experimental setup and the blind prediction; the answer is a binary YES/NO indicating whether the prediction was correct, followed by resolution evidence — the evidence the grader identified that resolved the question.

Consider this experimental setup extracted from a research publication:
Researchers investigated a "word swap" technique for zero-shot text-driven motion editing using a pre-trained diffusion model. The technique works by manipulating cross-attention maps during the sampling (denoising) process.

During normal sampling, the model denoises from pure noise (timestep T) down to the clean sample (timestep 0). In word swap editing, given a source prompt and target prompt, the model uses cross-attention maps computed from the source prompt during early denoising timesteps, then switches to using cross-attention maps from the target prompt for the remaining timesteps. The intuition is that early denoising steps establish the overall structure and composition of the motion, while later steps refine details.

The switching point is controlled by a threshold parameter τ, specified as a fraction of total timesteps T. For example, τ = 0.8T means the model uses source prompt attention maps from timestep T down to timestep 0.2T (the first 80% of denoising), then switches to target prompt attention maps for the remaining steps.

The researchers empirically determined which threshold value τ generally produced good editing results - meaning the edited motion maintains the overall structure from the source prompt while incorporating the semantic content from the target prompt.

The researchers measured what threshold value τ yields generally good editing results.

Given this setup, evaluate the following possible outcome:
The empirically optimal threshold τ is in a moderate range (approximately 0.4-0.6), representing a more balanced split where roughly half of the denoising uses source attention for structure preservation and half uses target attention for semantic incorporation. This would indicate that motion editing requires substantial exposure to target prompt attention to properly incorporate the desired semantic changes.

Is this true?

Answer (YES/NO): NO